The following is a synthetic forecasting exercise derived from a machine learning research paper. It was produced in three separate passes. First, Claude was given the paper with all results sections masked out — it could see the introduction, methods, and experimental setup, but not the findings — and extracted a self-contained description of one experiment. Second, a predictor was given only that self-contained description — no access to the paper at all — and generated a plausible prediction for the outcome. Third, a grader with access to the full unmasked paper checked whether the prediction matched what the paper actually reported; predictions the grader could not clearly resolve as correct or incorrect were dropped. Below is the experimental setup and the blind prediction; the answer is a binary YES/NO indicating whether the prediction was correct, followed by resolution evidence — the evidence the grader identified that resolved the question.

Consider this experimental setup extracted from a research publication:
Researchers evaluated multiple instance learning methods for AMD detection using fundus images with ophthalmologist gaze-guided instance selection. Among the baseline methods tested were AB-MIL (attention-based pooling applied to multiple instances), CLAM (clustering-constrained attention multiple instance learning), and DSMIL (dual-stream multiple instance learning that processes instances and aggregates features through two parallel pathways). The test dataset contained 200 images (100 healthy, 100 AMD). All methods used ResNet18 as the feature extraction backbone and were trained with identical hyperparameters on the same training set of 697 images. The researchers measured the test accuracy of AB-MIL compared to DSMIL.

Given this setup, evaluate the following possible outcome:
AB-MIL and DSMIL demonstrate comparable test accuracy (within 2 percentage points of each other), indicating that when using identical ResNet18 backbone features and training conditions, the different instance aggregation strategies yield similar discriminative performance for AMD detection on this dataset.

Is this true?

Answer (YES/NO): NO